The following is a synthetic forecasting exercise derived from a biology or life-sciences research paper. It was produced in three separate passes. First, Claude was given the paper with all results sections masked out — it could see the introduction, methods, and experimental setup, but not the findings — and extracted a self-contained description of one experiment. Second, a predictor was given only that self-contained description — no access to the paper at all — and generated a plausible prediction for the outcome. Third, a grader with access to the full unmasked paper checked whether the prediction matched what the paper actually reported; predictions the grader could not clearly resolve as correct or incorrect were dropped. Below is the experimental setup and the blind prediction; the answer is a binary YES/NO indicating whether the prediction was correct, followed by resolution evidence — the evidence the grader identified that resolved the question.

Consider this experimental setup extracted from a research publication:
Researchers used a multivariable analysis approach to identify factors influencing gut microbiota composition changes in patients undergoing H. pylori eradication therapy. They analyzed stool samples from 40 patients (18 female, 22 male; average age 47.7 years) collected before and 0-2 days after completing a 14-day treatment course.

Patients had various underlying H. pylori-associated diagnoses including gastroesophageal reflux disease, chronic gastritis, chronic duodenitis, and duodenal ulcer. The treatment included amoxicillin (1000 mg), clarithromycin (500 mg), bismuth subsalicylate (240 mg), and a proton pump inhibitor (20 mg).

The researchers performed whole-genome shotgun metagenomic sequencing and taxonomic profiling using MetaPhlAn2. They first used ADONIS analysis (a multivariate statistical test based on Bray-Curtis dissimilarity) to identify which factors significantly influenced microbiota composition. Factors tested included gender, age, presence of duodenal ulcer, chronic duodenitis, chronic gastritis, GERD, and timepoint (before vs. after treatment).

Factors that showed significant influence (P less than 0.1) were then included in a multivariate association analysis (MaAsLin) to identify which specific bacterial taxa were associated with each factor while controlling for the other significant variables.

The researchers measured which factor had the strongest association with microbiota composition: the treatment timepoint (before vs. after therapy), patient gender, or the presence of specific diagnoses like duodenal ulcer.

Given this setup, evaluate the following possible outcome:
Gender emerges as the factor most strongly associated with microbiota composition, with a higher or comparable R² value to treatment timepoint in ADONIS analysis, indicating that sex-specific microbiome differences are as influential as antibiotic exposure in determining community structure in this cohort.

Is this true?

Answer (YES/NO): YES